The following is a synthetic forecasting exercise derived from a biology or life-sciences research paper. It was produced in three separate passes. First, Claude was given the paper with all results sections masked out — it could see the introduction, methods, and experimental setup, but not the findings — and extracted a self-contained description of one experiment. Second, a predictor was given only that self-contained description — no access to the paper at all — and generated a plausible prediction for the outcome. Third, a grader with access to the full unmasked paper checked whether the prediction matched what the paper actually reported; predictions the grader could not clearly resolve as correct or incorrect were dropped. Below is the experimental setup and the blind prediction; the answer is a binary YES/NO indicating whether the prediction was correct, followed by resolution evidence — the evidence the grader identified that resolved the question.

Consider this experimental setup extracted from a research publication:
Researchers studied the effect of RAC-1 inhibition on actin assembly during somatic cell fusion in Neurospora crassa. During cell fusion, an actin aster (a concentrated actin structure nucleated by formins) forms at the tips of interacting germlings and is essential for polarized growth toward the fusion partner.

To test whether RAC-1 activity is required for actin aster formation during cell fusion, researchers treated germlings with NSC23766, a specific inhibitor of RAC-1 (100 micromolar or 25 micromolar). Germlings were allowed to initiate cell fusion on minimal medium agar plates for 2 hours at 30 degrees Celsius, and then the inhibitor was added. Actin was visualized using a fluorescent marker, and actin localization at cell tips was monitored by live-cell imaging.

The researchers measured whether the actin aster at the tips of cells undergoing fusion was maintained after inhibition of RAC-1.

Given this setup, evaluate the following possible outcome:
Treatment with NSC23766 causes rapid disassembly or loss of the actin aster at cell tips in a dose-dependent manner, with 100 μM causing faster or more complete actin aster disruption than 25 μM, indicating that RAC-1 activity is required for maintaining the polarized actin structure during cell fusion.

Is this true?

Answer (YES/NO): NO